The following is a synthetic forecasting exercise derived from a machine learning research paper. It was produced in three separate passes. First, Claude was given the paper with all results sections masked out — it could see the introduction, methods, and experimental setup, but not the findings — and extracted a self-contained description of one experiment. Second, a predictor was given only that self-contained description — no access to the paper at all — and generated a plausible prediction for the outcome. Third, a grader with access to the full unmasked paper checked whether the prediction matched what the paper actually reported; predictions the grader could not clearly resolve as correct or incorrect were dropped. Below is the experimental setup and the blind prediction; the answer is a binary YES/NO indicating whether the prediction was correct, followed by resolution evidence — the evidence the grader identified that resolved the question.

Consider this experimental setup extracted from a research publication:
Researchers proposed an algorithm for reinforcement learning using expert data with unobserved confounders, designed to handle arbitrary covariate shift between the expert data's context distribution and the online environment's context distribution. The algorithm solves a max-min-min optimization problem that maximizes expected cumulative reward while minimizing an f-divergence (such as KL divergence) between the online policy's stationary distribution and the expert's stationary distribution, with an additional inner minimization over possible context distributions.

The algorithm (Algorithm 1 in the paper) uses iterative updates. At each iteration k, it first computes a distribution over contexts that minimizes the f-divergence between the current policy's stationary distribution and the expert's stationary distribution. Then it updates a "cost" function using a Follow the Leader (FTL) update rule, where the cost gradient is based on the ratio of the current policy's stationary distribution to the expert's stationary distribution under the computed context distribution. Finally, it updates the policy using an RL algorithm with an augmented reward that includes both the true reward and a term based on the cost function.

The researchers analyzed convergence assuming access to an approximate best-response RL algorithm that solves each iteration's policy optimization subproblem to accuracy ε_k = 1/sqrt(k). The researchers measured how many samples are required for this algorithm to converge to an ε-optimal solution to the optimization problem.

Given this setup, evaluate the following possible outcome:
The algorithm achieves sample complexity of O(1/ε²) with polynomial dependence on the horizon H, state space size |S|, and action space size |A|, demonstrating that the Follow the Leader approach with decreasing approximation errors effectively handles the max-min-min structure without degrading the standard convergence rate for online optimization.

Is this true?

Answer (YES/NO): NO